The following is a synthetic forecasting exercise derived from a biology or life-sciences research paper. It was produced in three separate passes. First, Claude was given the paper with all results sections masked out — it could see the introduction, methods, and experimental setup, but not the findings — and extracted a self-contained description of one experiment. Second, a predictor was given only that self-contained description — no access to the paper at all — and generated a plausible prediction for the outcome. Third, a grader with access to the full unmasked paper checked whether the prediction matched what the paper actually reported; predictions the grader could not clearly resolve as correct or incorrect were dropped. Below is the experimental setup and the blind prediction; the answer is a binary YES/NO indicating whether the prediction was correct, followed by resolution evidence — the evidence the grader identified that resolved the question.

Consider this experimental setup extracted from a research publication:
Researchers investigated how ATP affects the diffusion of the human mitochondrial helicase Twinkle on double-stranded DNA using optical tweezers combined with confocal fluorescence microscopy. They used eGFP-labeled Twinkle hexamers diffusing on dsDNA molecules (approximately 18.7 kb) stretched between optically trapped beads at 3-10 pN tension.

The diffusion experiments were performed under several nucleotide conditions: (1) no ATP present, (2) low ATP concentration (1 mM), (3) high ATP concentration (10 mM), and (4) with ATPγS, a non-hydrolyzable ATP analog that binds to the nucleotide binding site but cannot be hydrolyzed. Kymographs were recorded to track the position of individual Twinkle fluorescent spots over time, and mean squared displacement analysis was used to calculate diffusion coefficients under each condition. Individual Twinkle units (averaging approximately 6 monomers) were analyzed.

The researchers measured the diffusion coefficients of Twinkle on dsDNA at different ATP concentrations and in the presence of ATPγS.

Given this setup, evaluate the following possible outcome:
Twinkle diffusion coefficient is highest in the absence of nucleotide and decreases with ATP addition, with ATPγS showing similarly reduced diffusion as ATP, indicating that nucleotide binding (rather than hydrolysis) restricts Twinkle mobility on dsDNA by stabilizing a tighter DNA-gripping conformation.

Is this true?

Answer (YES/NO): NO